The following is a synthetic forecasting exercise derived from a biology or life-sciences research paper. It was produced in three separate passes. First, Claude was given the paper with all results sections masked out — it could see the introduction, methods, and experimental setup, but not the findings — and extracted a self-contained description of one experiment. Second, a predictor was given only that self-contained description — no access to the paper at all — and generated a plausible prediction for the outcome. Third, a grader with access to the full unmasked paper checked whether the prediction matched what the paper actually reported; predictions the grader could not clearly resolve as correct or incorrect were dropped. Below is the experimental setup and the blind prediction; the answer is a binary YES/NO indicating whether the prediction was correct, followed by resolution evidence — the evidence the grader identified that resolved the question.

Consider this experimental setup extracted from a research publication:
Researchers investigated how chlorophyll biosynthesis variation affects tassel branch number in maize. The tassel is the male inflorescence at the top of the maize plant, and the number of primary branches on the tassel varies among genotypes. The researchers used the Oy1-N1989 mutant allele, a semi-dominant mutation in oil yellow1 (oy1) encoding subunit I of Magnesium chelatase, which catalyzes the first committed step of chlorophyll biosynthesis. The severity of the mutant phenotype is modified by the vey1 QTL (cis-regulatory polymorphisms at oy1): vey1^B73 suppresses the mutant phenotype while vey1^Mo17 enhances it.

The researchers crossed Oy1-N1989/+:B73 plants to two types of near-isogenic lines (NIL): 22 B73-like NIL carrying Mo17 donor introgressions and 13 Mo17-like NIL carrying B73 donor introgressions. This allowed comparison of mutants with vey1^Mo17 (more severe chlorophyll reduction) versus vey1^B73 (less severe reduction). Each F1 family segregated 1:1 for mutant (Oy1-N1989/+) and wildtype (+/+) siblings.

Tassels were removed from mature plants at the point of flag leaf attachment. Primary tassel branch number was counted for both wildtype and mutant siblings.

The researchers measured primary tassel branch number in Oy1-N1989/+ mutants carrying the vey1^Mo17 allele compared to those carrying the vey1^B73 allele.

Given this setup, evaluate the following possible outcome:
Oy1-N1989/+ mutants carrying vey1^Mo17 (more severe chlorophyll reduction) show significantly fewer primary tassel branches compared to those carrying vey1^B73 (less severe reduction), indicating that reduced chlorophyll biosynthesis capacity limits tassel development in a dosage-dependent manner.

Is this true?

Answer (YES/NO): YES